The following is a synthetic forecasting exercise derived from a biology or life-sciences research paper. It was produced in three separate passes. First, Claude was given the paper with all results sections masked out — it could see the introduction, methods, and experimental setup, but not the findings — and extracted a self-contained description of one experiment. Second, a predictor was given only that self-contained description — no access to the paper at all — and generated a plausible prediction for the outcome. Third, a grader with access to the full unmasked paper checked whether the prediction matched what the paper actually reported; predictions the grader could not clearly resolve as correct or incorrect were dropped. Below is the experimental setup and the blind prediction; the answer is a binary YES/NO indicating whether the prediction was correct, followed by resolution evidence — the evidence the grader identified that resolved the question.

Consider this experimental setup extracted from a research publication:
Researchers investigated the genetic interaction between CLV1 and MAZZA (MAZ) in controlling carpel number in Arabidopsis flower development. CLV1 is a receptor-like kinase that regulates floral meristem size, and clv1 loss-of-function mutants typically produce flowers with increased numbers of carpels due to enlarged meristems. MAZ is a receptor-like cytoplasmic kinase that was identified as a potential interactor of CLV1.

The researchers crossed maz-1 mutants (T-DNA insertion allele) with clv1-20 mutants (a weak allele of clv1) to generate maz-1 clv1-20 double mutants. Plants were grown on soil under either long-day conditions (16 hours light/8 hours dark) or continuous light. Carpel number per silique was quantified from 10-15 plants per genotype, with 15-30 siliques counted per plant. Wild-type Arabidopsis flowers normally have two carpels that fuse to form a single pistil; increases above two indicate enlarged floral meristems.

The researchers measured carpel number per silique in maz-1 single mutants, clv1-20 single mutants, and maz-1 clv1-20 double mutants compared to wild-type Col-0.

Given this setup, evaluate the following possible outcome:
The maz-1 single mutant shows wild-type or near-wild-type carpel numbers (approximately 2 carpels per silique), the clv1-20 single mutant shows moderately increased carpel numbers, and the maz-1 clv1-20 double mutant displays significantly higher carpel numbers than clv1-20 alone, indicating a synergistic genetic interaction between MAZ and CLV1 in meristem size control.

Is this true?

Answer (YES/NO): NO